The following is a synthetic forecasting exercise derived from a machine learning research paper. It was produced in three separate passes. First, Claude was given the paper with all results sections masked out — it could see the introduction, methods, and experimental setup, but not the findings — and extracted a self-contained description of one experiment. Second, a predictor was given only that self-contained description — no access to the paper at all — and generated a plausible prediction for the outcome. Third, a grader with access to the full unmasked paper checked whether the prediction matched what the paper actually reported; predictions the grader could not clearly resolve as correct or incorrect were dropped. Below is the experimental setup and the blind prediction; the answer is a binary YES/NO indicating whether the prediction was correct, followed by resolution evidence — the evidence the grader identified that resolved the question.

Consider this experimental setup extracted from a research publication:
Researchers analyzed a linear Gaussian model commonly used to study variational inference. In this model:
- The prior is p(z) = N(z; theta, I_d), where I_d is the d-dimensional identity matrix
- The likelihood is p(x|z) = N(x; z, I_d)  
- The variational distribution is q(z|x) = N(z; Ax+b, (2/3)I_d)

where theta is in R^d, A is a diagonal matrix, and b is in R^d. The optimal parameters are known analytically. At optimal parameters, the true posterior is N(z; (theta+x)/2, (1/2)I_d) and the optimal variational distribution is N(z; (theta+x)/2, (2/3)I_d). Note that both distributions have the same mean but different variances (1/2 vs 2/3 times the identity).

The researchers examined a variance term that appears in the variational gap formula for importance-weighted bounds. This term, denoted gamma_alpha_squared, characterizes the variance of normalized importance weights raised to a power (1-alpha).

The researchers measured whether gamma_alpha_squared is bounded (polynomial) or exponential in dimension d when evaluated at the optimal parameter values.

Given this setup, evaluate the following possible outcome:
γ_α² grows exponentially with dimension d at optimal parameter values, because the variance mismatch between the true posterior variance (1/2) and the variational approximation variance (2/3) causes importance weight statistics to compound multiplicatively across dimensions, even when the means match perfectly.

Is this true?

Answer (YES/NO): YES